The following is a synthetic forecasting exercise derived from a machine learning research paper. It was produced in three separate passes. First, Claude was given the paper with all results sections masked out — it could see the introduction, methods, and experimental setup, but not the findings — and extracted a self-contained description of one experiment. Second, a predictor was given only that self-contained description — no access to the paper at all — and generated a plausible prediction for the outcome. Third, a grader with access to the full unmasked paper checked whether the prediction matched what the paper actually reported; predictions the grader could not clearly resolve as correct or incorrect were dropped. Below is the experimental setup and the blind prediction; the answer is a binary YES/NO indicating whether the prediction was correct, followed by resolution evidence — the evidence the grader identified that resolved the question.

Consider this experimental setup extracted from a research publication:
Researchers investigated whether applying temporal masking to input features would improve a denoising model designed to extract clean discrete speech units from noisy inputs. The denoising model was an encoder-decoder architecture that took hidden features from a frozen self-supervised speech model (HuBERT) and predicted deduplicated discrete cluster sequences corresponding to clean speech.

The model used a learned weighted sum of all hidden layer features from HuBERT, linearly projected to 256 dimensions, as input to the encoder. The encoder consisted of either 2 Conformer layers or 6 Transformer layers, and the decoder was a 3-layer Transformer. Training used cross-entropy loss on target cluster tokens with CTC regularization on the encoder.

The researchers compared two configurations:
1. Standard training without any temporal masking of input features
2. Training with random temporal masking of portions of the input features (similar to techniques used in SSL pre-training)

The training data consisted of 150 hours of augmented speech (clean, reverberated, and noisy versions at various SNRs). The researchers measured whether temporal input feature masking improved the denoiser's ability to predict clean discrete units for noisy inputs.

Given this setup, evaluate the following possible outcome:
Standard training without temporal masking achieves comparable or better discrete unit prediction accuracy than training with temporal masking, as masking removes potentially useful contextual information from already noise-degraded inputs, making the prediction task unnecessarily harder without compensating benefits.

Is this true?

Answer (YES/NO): YES